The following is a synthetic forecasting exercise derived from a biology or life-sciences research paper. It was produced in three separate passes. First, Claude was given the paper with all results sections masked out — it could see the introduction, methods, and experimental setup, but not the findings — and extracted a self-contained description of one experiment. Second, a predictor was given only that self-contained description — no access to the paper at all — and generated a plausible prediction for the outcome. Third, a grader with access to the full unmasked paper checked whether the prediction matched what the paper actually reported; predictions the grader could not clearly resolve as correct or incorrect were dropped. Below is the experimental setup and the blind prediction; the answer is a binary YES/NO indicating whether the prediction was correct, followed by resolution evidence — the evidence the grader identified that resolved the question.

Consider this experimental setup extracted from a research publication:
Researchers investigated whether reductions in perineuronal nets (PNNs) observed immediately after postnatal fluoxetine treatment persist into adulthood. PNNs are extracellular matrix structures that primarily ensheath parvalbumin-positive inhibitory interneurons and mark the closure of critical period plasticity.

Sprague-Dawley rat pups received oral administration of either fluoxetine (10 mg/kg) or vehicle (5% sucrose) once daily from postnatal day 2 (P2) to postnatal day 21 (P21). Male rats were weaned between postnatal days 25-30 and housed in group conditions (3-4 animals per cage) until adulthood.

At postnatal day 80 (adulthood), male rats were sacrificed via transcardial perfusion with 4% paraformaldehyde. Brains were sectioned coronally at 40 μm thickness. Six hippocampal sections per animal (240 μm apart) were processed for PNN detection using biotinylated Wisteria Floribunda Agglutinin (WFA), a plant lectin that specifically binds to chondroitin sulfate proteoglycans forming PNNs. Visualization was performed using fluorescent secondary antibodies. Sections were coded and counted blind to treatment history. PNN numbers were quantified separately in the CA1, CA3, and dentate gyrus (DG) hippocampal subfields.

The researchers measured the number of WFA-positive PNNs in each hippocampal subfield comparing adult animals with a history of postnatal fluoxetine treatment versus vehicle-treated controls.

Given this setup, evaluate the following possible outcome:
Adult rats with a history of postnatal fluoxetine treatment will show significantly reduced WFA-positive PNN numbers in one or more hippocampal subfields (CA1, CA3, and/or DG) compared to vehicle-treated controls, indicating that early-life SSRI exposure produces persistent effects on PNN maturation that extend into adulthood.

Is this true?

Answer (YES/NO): YES